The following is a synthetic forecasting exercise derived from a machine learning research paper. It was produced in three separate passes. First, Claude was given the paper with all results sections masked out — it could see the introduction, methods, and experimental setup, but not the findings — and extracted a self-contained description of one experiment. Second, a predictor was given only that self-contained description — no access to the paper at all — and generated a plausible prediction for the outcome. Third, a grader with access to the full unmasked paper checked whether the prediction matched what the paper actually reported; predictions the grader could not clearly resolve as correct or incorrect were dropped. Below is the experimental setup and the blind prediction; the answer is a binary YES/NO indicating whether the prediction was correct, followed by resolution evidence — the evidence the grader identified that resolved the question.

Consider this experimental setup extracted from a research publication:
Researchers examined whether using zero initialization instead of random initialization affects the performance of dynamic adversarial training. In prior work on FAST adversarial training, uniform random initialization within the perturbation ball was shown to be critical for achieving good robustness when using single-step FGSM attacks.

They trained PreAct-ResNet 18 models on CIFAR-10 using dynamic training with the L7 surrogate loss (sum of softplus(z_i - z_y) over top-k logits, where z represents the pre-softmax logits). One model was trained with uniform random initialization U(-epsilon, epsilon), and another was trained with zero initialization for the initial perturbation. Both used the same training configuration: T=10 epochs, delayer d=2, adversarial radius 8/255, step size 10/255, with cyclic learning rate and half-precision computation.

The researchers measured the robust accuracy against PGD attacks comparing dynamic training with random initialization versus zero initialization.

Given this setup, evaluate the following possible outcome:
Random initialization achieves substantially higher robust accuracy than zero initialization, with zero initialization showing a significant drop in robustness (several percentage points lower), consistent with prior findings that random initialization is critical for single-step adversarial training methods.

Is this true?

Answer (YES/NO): NO